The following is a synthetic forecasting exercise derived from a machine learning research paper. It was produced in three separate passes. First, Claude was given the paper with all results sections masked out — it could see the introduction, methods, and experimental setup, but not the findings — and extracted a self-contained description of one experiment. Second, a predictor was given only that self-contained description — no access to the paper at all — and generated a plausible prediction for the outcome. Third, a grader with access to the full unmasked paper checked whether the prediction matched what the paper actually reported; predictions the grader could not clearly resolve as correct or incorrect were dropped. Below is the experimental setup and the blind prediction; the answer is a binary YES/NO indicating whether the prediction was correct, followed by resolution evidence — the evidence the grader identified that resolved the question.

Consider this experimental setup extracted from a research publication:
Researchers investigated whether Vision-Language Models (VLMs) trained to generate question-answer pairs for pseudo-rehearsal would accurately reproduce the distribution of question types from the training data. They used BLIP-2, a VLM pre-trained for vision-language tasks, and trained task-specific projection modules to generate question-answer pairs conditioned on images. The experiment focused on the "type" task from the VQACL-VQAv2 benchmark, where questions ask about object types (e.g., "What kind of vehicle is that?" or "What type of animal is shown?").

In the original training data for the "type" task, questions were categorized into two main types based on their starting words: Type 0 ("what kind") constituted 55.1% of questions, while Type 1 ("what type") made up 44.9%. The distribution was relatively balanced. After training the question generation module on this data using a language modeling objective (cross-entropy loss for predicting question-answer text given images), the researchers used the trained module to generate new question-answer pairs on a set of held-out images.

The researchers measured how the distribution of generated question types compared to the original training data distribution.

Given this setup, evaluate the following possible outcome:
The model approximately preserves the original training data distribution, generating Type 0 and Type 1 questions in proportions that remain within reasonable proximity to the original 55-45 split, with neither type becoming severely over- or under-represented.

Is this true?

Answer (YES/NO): NO